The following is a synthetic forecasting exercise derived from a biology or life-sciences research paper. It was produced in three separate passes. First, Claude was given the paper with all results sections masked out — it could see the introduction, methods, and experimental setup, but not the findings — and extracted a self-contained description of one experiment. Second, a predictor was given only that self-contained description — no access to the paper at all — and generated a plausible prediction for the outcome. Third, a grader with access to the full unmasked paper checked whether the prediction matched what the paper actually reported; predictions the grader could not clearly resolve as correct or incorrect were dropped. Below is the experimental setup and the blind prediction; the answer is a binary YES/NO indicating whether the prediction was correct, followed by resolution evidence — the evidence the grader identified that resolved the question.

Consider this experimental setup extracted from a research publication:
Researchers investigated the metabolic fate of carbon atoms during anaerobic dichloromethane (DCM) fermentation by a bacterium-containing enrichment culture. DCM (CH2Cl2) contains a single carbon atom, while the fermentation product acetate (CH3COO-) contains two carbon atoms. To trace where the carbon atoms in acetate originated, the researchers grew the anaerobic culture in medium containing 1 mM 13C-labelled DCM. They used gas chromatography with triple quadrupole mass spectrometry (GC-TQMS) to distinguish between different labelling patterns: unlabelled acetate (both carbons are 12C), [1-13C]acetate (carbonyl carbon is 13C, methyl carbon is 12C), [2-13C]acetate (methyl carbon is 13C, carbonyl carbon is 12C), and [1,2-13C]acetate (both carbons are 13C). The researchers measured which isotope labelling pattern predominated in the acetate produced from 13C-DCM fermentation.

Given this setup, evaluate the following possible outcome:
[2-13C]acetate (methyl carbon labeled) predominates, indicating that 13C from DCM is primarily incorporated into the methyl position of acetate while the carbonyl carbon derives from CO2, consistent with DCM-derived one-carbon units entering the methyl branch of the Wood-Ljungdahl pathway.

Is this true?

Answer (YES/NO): NO